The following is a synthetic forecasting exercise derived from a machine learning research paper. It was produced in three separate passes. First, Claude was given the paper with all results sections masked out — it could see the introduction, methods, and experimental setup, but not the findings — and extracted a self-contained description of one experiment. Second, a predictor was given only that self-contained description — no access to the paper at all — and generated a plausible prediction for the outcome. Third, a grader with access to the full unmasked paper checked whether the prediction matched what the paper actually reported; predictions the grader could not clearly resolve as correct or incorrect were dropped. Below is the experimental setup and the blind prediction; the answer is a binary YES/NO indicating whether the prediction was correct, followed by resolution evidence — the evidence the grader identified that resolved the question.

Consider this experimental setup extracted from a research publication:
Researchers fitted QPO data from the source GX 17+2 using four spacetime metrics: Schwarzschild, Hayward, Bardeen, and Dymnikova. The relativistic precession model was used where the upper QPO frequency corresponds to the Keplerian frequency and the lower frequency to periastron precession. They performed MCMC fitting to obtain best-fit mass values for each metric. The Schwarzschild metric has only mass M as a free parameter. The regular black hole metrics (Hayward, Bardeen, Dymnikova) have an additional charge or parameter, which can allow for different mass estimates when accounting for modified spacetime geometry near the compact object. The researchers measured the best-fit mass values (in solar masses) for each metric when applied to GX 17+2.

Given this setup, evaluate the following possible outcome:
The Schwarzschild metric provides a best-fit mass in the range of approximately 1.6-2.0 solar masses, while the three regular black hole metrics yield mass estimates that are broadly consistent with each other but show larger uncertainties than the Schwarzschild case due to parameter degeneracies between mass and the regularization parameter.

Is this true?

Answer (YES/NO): NO